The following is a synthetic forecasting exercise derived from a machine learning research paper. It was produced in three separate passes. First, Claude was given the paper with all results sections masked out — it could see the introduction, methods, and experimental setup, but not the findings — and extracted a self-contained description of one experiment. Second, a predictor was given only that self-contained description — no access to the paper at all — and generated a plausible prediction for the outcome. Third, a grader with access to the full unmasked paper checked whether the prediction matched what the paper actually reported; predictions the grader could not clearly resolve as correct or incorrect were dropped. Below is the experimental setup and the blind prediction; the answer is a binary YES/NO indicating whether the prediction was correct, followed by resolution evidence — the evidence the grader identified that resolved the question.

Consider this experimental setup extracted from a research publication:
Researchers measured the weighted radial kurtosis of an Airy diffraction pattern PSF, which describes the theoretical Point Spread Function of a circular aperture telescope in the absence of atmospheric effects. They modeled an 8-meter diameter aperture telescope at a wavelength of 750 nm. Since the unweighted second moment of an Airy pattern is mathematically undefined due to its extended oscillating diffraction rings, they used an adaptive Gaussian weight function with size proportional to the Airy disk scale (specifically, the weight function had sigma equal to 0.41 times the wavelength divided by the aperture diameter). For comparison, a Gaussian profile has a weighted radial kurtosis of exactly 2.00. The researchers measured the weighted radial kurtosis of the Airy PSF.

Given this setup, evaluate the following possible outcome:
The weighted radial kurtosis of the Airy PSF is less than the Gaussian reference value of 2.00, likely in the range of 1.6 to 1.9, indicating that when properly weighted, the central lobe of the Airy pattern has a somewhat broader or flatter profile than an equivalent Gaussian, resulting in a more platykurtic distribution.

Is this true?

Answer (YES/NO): NO